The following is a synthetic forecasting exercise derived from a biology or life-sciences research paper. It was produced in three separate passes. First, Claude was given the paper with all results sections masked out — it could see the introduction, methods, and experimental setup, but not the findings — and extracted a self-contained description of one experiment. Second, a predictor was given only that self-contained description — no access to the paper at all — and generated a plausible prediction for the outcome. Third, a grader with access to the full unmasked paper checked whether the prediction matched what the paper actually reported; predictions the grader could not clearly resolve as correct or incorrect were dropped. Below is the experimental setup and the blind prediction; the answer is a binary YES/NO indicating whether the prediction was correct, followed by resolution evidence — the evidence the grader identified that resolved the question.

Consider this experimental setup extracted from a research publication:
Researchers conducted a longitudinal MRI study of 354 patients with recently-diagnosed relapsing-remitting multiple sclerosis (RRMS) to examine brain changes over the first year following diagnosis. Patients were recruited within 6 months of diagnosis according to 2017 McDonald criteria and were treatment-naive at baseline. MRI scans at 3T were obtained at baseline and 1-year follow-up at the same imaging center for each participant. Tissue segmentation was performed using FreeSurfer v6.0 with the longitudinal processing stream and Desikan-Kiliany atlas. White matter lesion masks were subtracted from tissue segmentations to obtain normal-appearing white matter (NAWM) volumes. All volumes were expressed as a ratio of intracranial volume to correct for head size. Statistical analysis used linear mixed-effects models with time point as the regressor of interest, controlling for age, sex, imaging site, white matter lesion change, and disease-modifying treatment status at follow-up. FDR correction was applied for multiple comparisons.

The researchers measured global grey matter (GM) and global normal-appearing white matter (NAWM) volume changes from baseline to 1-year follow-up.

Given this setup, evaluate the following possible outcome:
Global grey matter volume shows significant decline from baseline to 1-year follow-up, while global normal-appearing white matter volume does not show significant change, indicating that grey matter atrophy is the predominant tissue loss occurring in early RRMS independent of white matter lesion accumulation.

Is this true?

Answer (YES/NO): NO